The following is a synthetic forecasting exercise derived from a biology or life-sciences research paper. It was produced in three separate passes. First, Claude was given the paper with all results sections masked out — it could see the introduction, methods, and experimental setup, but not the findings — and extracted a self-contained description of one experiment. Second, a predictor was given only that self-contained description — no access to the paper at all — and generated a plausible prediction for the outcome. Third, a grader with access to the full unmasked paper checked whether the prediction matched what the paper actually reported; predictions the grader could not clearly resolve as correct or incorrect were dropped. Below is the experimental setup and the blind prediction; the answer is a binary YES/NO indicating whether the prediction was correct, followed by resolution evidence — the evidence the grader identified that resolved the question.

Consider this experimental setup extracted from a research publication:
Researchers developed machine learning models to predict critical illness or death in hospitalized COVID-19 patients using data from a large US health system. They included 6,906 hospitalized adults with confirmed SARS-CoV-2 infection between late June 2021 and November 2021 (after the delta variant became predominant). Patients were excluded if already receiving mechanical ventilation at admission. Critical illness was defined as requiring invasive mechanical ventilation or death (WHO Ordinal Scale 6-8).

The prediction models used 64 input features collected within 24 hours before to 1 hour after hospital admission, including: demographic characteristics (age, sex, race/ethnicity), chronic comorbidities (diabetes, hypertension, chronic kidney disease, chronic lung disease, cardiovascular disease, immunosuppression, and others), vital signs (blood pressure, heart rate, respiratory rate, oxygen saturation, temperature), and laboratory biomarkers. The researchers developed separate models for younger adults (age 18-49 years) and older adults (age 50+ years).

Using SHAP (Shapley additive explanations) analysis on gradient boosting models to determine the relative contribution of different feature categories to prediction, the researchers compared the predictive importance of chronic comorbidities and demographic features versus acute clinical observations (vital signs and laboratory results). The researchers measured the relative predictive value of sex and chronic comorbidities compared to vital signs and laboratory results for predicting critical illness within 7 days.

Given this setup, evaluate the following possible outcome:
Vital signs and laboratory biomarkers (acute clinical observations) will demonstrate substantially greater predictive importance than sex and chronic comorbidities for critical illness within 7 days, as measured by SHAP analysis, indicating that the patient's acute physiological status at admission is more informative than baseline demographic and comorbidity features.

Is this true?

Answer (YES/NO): YES